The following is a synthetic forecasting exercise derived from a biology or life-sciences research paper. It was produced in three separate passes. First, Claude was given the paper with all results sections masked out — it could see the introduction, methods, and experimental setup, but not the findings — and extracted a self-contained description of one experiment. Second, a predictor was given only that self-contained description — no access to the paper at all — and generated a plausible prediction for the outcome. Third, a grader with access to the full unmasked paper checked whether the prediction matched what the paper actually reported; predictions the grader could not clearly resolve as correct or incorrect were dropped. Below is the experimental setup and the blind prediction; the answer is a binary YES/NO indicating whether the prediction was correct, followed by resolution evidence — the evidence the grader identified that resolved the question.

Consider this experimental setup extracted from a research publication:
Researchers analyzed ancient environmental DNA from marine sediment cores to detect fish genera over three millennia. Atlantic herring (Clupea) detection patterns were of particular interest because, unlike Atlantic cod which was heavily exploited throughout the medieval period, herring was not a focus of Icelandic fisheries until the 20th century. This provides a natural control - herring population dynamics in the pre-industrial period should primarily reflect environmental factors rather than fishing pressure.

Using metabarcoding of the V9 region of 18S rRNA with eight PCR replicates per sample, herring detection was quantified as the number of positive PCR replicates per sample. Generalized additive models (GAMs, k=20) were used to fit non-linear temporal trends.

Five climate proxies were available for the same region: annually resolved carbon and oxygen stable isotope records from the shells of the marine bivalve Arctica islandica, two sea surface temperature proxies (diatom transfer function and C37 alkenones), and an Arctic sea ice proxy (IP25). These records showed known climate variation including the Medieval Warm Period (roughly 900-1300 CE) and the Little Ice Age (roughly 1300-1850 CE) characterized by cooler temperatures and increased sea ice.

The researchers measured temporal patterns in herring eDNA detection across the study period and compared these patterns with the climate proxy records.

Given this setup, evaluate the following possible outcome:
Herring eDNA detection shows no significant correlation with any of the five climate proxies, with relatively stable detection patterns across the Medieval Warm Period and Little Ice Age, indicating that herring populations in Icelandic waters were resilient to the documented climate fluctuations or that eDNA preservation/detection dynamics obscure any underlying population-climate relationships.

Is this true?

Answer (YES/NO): NO